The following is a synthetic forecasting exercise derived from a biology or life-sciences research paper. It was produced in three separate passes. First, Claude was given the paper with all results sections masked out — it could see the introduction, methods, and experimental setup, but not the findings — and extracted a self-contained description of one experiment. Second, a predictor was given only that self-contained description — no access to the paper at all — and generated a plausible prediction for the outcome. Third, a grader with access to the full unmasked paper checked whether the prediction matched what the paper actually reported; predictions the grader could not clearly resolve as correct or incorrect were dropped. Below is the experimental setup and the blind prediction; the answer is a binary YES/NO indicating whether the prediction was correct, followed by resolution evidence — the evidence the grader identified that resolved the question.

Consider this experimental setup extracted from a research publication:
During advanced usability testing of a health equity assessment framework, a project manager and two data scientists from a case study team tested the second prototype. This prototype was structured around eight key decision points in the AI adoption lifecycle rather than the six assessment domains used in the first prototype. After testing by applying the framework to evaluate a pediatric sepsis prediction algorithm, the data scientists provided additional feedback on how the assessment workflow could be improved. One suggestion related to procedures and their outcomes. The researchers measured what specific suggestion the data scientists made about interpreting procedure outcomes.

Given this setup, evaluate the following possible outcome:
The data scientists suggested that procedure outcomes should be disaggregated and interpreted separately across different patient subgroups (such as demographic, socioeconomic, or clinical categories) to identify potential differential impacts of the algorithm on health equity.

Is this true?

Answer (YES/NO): NO